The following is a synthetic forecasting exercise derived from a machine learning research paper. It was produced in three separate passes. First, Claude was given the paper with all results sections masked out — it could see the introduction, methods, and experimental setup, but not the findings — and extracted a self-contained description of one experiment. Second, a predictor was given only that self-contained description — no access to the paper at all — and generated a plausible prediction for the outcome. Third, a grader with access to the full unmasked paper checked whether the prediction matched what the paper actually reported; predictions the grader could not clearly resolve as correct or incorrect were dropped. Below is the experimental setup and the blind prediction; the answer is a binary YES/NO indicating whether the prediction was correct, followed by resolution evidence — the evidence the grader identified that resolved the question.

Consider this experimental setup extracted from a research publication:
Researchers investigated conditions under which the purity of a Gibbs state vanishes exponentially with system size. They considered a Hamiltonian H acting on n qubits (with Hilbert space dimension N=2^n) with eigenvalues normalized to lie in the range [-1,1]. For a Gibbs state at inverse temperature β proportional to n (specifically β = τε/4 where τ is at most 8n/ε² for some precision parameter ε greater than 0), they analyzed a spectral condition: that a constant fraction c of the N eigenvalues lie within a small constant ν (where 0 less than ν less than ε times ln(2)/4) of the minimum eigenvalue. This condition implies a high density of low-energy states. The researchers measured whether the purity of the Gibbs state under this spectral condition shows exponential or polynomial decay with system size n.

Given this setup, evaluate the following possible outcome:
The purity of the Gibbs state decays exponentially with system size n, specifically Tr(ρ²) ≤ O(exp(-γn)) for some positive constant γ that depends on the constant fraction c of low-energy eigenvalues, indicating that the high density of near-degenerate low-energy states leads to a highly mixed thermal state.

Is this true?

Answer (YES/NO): NO